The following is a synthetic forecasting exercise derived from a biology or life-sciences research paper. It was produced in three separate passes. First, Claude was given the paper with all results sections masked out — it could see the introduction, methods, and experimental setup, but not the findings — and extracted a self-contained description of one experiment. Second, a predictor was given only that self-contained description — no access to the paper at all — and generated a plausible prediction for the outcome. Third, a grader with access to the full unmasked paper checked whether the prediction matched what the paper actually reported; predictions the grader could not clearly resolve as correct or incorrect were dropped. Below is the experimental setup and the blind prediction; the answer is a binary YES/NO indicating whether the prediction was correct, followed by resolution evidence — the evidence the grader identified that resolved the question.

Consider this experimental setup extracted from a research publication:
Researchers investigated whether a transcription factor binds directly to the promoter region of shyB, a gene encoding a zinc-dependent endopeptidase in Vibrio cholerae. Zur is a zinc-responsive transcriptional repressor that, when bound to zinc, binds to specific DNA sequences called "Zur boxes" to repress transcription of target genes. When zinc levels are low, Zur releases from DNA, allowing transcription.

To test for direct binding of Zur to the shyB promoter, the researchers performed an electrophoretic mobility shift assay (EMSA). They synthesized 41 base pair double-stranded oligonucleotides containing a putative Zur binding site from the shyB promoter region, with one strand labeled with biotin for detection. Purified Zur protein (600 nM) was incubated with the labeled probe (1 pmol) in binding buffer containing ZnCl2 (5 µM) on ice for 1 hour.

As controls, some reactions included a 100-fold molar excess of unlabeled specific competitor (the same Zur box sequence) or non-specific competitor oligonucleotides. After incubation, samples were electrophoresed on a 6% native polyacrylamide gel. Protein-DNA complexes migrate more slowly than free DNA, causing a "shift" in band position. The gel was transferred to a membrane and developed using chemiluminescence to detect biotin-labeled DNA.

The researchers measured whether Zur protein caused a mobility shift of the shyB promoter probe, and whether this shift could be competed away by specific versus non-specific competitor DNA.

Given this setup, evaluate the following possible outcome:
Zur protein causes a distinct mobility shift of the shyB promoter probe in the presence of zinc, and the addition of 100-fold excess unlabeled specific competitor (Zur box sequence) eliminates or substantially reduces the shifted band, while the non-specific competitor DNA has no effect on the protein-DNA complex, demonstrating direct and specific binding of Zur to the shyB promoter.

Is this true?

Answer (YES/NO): YES